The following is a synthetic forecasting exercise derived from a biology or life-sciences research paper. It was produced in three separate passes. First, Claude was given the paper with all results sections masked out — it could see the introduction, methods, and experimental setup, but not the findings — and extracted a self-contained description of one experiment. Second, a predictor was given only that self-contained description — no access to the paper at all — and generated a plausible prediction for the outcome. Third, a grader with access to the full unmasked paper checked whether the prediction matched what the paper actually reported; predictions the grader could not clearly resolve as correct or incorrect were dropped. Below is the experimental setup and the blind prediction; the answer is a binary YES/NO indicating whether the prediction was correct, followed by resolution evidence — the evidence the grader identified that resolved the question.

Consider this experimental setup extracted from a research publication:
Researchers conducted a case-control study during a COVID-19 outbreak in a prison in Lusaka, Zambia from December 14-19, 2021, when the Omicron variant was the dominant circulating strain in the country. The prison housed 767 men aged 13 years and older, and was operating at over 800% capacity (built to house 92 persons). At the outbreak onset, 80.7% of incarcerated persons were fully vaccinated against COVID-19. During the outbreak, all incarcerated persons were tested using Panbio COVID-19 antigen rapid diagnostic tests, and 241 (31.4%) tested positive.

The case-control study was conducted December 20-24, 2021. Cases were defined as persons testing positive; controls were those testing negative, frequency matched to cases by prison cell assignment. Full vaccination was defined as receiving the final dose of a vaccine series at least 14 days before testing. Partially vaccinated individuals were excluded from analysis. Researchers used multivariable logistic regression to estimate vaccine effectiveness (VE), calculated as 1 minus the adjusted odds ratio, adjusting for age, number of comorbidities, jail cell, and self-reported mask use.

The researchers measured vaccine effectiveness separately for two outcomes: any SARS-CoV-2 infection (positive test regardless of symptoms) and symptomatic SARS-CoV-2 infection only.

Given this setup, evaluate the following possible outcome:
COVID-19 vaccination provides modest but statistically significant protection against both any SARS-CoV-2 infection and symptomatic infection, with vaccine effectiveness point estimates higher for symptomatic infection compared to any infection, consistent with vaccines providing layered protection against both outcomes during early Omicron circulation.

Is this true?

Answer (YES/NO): YES